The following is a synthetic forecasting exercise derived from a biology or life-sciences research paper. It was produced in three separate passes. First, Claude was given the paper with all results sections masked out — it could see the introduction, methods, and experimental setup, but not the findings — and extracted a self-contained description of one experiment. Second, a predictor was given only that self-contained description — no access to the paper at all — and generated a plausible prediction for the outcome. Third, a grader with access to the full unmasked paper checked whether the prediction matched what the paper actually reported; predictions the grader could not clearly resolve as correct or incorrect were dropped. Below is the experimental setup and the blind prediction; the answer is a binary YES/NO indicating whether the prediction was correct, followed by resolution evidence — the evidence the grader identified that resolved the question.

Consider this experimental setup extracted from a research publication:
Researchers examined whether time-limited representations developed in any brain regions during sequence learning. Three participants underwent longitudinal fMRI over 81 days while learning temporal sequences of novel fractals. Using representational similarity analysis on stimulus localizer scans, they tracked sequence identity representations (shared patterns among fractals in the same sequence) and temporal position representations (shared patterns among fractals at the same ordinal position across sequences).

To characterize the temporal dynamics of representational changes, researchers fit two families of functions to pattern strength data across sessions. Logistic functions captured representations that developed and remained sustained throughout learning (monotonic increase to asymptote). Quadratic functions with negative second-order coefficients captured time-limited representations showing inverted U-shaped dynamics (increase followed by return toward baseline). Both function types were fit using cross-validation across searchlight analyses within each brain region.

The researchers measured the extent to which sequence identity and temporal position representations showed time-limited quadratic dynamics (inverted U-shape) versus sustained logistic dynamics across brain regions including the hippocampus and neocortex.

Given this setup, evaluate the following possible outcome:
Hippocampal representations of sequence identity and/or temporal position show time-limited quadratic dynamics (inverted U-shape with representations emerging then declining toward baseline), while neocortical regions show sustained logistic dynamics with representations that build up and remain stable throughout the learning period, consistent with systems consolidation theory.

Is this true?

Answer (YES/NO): NO